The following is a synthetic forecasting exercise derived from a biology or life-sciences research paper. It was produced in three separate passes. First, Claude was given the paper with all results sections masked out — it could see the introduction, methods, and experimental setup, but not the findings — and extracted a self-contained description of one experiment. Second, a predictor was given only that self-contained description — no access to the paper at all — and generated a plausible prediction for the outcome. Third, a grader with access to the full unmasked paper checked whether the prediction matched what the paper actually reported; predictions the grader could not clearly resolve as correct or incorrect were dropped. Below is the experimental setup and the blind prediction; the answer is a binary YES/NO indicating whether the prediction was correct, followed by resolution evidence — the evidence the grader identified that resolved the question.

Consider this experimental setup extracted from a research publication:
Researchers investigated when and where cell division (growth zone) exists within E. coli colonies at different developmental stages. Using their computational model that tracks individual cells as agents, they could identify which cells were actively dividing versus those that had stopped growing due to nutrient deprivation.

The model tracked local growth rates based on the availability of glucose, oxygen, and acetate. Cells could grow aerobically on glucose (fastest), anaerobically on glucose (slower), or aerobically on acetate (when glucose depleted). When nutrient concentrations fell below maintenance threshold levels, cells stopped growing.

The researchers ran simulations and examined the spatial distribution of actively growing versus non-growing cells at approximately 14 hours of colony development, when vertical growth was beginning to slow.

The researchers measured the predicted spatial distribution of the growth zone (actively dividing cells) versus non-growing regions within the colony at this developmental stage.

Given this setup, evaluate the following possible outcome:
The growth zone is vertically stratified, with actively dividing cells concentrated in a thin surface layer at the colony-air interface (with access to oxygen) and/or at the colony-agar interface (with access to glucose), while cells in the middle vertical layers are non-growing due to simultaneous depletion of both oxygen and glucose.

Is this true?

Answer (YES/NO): NO